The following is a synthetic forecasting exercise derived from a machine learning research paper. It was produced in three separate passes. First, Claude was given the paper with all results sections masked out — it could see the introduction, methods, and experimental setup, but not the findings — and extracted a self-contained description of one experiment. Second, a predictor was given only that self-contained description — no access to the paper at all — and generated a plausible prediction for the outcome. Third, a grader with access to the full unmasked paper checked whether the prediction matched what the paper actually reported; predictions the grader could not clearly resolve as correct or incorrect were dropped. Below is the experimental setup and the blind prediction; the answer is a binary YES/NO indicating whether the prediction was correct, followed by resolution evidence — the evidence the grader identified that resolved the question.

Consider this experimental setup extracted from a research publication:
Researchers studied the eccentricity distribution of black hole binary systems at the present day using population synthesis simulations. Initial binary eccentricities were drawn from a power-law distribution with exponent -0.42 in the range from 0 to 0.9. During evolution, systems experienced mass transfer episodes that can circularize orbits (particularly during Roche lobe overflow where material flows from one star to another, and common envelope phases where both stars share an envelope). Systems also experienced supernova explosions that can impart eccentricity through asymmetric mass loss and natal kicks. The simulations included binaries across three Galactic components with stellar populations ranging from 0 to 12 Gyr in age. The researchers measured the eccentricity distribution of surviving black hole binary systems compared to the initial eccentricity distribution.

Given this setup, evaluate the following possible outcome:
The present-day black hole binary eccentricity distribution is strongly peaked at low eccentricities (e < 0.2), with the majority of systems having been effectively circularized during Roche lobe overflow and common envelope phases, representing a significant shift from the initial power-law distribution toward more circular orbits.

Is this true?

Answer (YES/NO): YES